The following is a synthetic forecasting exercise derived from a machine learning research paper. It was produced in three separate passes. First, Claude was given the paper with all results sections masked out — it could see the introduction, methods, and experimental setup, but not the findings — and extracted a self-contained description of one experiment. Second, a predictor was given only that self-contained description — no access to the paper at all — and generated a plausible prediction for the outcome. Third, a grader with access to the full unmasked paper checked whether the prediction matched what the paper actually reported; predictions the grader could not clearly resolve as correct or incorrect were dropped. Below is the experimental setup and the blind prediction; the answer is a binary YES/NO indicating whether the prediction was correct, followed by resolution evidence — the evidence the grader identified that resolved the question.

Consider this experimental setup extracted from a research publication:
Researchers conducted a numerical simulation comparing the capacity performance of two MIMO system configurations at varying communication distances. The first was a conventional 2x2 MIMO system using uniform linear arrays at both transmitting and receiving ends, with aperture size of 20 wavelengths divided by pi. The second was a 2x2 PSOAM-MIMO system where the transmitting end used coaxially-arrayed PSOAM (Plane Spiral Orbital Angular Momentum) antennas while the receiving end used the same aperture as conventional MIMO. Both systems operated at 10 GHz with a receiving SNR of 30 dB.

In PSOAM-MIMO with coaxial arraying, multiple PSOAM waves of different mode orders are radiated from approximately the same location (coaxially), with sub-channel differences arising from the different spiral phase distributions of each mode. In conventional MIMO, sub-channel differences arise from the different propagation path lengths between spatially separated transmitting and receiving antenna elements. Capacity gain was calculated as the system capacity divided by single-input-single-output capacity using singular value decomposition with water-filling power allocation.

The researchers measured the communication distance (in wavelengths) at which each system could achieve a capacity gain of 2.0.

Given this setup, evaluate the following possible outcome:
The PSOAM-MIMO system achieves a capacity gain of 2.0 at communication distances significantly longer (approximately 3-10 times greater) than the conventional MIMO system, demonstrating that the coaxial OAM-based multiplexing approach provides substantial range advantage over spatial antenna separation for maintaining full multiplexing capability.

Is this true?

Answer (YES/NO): NO